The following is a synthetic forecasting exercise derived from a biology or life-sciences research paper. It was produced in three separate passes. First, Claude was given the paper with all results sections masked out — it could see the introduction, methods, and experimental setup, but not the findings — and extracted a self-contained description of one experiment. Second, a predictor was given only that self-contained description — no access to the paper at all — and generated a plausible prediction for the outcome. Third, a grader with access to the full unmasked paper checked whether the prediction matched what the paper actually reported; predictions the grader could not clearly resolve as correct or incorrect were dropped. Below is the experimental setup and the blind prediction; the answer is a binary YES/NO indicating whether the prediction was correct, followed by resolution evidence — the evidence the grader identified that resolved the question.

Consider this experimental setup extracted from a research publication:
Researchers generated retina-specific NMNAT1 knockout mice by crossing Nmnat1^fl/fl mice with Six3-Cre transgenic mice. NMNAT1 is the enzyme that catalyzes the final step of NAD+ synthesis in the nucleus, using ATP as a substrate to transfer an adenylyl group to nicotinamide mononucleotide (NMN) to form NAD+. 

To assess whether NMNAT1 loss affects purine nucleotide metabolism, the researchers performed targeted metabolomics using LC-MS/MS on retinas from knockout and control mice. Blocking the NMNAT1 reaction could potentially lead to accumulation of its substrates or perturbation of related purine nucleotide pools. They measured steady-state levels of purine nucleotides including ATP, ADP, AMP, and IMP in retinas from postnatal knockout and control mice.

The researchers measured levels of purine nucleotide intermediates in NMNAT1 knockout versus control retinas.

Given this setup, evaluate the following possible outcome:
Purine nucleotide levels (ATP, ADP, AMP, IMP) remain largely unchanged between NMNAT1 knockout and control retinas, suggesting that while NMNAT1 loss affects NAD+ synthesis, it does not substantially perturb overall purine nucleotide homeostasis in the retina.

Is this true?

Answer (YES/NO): NO